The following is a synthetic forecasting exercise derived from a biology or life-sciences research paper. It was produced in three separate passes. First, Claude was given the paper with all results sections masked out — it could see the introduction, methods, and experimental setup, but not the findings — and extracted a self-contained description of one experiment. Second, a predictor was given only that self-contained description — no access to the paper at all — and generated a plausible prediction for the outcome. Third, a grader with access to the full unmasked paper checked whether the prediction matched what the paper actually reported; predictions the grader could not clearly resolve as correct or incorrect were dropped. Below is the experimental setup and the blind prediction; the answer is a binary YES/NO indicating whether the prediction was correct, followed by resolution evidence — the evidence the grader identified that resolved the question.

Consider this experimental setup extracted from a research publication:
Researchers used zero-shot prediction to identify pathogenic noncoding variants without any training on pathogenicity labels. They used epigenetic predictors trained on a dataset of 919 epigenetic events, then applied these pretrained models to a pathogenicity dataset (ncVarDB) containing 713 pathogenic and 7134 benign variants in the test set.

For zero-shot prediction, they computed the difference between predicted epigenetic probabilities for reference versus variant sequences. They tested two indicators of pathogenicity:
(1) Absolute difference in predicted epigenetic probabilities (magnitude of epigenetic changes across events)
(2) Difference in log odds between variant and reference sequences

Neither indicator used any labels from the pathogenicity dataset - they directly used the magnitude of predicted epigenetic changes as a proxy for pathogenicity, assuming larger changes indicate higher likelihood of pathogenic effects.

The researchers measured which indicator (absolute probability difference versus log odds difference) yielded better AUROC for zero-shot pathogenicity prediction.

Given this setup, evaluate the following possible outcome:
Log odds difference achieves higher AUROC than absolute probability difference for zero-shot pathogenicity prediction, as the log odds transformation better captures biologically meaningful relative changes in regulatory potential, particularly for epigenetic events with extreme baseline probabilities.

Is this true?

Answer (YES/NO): NO